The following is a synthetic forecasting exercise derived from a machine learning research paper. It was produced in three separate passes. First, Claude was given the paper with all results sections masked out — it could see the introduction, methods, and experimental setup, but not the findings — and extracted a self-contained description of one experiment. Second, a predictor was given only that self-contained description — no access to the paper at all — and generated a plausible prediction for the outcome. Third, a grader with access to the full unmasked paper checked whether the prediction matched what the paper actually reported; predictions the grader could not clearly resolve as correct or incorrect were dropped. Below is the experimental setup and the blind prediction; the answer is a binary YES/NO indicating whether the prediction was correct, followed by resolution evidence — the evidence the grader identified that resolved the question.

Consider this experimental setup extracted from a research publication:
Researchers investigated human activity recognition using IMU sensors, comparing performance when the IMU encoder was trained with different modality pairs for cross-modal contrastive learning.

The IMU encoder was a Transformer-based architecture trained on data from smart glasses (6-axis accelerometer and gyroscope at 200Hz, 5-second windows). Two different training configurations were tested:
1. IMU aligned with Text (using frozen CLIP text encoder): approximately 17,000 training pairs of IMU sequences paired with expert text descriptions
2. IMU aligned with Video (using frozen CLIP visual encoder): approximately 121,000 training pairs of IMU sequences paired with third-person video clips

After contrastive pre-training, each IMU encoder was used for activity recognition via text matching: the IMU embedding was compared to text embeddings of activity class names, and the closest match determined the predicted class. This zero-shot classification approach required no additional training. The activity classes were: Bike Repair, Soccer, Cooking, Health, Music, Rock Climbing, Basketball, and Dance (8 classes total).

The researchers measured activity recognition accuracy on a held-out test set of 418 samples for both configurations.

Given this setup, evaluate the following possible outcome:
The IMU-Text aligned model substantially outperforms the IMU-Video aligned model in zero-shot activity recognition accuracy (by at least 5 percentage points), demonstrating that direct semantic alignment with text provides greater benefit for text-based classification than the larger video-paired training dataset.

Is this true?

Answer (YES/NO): NO